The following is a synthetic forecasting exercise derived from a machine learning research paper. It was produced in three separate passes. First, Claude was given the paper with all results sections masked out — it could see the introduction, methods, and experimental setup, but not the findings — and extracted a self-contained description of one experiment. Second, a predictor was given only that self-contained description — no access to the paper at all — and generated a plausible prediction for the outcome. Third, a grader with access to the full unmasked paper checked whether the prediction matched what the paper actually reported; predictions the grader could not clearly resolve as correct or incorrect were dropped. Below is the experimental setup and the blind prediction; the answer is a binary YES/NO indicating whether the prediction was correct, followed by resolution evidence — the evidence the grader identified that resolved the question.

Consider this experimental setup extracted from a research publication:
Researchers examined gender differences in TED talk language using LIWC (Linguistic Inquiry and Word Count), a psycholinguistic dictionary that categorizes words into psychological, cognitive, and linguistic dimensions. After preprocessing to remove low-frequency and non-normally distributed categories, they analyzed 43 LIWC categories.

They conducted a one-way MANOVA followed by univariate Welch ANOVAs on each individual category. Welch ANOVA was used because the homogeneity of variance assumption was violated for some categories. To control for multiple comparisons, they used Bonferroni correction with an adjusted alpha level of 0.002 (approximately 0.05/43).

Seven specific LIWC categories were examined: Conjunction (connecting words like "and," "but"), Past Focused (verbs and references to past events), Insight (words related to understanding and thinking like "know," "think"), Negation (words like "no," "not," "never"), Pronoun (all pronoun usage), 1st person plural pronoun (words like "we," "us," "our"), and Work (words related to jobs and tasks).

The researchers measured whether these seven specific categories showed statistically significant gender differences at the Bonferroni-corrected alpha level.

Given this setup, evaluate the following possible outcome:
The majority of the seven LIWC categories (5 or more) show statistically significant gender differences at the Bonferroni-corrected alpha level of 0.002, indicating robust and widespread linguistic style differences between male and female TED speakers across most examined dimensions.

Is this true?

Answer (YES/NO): NO